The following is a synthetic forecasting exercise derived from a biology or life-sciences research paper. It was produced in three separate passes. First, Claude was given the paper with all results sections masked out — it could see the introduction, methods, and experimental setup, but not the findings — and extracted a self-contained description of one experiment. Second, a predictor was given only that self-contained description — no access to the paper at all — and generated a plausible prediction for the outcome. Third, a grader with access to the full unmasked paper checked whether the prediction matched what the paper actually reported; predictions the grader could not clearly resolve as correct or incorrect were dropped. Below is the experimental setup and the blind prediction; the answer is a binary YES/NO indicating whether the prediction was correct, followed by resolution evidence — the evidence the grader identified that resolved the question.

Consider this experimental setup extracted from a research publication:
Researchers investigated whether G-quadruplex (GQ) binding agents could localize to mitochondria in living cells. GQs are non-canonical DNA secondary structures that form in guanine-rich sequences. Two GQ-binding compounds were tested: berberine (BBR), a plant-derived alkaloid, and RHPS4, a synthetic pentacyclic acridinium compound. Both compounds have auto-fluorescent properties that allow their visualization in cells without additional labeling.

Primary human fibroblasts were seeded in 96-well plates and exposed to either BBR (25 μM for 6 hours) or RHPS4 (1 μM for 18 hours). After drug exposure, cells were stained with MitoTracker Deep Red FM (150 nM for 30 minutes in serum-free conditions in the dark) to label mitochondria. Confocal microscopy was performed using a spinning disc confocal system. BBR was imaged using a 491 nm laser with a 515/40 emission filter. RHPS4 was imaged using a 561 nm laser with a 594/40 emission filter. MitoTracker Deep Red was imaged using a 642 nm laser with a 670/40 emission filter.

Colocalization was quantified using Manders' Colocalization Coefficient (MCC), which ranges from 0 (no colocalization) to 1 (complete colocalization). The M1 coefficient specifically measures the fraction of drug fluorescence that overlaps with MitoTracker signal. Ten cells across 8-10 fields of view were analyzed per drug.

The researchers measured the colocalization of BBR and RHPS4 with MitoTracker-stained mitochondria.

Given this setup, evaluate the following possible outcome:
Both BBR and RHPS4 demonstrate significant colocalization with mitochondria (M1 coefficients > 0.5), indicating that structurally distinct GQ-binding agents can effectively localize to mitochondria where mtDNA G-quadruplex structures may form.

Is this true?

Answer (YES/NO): YES